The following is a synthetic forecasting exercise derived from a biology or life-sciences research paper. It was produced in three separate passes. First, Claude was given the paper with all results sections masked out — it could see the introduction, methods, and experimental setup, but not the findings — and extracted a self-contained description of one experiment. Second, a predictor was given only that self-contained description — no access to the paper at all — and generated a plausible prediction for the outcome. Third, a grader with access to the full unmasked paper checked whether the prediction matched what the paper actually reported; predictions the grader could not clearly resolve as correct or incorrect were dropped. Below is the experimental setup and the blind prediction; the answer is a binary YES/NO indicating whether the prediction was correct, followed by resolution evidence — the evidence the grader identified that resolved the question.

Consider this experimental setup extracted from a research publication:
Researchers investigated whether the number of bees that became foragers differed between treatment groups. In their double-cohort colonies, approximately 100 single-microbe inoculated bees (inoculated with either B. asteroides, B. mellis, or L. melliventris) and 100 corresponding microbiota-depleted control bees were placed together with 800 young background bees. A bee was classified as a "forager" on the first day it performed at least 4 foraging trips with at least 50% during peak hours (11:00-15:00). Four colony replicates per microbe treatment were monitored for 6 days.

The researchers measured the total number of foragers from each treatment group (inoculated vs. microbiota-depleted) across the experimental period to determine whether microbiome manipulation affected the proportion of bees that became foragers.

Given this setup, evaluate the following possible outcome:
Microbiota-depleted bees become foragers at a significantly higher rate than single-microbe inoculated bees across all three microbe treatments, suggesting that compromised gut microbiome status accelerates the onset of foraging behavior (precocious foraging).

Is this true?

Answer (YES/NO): NO